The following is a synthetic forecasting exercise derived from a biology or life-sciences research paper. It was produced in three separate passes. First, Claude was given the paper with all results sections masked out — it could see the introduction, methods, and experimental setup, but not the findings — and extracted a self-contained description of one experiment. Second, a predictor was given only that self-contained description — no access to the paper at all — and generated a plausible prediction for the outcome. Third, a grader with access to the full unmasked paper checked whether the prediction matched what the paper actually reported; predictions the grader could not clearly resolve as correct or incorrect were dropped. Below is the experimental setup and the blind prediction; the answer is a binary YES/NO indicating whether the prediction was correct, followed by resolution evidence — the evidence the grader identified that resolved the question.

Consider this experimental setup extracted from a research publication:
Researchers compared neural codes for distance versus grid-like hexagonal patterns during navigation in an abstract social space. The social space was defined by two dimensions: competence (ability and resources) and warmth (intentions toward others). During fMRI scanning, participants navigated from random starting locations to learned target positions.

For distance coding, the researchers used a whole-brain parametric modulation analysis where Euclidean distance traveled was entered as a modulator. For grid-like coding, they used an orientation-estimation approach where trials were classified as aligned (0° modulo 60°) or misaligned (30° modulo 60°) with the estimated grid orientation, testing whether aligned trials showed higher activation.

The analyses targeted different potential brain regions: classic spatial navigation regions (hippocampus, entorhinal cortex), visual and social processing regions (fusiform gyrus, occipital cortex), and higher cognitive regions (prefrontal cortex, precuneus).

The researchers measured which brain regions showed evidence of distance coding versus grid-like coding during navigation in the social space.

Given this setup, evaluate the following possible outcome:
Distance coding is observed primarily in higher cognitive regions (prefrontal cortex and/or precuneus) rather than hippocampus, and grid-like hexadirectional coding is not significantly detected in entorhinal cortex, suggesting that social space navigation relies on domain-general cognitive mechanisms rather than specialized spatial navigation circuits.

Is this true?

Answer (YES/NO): NO